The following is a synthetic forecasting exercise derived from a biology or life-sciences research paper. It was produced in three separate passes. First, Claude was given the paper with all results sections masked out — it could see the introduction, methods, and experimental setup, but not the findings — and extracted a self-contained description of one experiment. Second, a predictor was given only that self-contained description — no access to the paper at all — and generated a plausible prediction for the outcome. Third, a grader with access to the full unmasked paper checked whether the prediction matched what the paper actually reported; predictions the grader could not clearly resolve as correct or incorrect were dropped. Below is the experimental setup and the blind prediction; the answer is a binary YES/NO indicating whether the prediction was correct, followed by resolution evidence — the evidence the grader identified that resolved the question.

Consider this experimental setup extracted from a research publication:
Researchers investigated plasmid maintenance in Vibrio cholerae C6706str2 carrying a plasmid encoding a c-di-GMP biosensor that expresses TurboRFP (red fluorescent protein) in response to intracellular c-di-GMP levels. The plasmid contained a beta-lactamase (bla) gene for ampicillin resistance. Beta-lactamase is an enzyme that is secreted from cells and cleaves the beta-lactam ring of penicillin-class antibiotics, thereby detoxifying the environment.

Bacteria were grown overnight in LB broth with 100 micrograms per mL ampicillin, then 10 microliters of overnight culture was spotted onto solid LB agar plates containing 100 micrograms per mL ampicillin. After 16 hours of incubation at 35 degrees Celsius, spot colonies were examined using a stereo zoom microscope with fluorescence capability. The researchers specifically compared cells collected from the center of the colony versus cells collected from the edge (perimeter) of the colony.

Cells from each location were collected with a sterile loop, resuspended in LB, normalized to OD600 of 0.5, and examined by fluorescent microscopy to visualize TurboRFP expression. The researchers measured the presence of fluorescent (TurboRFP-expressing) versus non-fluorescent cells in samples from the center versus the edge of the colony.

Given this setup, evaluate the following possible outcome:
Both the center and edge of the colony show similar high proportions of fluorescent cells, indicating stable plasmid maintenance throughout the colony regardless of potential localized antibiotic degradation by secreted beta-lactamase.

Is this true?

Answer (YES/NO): NO